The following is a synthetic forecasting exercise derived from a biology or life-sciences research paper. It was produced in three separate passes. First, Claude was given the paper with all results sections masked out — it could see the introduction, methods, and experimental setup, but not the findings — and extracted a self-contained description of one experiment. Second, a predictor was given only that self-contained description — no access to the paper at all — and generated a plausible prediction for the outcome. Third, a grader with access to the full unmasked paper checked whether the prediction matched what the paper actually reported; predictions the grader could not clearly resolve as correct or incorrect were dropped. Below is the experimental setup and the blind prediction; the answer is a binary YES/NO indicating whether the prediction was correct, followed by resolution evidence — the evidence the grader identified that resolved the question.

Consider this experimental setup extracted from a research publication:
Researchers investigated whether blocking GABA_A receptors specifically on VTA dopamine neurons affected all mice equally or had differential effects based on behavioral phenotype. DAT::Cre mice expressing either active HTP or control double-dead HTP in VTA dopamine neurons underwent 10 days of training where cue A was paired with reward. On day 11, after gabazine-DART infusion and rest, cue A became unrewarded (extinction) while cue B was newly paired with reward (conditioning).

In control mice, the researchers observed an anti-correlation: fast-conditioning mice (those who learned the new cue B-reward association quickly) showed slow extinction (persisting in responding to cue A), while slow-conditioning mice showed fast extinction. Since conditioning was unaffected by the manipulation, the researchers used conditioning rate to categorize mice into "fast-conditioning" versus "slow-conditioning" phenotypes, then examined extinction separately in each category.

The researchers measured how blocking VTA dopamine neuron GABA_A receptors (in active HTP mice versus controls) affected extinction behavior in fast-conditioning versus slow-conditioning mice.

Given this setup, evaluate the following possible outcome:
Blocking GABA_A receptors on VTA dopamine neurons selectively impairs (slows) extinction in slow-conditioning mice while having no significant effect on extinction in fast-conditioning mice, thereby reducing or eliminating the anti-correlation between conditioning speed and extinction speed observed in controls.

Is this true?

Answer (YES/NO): NO